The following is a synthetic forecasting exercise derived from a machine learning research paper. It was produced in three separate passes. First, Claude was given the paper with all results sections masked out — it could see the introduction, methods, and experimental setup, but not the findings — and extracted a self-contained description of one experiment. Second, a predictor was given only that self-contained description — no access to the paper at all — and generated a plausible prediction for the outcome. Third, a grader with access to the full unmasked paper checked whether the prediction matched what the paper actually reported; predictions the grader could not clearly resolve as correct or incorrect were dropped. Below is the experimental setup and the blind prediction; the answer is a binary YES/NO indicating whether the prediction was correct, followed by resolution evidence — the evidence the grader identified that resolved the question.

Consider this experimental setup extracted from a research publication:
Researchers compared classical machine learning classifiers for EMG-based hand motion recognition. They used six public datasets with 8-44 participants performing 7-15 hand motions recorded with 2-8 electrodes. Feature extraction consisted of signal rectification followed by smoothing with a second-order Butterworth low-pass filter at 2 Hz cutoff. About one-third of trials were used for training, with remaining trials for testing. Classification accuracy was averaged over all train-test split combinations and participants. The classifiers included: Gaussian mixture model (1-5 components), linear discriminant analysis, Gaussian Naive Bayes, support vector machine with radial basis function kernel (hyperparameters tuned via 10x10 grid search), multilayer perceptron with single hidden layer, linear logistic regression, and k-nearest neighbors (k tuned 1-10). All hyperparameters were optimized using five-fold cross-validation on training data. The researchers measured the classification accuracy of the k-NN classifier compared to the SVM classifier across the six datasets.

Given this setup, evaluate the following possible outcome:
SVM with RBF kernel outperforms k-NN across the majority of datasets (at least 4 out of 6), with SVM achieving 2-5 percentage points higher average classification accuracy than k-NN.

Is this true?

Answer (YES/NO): NO